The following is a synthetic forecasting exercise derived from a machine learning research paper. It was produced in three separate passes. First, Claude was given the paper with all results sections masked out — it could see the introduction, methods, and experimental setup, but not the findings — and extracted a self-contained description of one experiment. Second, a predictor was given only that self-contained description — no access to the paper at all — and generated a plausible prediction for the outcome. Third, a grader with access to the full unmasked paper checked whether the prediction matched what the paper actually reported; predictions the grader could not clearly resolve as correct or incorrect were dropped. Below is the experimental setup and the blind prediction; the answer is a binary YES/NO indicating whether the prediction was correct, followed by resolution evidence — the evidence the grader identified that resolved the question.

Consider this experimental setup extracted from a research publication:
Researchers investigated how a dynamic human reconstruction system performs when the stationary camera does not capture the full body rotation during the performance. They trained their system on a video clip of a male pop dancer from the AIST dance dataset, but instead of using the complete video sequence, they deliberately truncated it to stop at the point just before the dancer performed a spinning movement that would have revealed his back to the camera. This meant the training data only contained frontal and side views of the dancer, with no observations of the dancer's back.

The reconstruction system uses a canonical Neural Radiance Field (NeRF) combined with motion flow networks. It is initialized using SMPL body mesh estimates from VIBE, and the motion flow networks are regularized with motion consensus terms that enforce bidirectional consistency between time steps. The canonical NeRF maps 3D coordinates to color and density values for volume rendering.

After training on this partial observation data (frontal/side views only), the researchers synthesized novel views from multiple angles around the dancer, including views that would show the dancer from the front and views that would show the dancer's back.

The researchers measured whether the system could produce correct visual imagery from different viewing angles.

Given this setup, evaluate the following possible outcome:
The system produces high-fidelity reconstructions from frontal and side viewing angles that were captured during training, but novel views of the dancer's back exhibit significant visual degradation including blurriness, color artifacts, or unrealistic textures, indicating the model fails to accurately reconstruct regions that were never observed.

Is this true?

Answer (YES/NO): YES